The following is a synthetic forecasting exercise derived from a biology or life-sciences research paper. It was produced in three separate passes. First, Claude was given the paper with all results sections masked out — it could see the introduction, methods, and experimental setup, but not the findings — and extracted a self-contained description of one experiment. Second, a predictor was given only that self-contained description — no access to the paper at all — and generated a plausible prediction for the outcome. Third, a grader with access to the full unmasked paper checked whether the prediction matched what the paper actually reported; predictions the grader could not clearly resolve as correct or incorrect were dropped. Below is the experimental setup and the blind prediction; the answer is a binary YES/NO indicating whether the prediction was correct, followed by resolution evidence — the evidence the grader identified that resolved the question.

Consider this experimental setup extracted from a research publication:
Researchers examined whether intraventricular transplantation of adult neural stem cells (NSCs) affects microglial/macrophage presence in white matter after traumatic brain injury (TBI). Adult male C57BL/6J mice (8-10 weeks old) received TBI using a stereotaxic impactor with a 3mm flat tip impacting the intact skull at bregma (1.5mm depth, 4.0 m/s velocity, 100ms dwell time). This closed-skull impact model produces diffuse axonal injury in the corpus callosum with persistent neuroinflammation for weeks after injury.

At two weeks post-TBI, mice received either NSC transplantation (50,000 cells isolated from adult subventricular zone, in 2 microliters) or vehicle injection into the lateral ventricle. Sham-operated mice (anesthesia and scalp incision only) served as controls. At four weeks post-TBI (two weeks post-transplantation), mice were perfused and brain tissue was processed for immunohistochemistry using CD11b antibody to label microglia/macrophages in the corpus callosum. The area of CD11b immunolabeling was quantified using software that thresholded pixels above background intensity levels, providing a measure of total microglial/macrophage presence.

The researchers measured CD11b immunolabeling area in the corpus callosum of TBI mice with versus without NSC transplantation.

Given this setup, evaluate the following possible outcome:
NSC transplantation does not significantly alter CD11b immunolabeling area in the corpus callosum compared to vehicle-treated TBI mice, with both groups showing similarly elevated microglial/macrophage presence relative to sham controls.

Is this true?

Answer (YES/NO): NO